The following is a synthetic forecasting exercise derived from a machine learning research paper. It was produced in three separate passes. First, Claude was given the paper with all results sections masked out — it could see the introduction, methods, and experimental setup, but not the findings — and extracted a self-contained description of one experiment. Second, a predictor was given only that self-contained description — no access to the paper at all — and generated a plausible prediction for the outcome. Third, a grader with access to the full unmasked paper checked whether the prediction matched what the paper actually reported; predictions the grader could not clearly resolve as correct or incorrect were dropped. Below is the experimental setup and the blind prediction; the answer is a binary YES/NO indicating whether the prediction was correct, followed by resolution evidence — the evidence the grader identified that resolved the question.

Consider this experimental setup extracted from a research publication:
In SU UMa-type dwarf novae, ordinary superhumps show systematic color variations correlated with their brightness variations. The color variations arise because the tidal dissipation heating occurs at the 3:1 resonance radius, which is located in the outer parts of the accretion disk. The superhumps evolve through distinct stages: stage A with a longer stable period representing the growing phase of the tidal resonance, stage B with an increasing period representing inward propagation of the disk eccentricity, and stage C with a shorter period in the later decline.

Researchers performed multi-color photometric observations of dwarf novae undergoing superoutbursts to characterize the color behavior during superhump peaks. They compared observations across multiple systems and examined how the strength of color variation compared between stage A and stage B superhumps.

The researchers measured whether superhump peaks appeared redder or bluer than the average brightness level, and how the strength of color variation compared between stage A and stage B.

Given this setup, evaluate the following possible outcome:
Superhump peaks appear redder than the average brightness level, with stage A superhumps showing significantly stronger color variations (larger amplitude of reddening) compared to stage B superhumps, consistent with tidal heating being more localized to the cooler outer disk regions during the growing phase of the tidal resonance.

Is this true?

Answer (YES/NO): NO